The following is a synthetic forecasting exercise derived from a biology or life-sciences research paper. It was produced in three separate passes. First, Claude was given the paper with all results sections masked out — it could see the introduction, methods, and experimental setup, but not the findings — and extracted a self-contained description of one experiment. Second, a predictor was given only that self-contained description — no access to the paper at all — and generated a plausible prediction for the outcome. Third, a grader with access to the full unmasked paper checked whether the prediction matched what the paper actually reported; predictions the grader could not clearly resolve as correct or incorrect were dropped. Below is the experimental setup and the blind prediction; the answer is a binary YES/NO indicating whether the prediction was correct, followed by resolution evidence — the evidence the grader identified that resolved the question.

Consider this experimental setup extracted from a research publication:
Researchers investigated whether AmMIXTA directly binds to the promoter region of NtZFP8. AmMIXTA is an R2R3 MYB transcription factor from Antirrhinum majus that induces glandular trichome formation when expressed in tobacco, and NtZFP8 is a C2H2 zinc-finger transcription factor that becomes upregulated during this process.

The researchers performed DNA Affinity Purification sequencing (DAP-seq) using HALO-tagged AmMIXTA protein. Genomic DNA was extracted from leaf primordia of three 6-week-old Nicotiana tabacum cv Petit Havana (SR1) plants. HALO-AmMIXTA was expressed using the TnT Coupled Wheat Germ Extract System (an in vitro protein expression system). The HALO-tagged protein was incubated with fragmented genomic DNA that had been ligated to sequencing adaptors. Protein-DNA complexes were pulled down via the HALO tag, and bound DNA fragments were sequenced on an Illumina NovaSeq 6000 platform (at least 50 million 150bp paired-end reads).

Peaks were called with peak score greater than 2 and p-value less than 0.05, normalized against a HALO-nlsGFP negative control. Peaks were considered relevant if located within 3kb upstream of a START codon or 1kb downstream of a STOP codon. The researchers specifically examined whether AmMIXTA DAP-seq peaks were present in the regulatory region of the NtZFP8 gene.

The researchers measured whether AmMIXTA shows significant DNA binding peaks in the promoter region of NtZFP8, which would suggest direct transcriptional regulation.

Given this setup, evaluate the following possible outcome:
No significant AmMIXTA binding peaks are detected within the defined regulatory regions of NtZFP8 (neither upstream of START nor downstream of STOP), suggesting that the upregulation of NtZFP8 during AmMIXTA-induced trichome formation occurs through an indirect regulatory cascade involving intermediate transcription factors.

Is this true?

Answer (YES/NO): YES